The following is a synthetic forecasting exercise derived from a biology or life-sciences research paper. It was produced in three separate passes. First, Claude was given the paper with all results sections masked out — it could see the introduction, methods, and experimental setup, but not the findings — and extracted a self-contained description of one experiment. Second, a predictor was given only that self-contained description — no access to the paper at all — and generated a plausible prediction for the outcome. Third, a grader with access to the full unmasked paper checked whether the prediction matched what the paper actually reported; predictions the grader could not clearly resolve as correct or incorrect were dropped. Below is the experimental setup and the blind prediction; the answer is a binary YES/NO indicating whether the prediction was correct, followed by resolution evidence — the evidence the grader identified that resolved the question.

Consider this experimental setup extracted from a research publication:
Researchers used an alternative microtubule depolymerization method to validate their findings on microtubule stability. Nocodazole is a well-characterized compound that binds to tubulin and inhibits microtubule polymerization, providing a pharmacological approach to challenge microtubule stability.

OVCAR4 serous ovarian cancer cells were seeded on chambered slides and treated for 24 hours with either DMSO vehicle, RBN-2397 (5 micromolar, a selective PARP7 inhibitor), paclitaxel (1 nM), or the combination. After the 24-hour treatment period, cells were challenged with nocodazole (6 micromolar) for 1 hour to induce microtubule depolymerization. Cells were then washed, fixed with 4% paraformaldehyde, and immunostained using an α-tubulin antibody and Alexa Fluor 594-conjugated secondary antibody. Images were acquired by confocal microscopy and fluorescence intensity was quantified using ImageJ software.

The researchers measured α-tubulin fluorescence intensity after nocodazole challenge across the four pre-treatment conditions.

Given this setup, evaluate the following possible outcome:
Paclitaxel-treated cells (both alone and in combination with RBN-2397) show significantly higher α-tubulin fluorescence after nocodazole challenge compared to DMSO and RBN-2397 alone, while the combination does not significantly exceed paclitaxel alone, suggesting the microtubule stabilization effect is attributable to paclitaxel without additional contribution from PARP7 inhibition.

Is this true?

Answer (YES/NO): NO